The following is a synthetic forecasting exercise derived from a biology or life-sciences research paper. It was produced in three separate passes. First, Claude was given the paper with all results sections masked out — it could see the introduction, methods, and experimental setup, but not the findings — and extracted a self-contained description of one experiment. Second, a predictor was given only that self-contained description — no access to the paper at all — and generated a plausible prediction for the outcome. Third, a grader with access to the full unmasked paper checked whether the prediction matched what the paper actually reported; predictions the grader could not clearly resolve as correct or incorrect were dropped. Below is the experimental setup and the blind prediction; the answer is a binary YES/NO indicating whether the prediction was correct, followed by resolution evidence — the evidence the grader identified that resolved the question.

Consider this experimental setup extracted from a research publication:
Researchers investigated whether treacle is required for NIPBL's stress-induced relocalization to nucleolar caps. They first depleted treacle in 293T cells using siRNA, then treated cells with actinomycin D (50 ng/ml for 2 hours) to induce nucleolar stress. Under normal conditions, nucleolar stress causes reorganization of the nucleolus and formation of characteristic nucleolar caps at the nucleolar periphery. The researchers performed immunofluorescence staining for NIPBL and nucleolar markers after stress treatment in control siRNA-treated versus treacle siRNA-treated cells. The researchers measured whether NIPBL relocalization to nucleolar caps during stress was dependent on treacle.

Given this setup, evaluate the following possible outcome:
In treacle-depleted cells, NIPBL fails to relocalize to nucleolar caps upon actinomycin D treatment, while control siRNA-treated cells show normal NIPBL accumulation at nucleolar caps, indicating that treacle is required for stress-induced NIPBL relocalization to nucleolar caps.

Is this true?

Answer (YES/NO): YES